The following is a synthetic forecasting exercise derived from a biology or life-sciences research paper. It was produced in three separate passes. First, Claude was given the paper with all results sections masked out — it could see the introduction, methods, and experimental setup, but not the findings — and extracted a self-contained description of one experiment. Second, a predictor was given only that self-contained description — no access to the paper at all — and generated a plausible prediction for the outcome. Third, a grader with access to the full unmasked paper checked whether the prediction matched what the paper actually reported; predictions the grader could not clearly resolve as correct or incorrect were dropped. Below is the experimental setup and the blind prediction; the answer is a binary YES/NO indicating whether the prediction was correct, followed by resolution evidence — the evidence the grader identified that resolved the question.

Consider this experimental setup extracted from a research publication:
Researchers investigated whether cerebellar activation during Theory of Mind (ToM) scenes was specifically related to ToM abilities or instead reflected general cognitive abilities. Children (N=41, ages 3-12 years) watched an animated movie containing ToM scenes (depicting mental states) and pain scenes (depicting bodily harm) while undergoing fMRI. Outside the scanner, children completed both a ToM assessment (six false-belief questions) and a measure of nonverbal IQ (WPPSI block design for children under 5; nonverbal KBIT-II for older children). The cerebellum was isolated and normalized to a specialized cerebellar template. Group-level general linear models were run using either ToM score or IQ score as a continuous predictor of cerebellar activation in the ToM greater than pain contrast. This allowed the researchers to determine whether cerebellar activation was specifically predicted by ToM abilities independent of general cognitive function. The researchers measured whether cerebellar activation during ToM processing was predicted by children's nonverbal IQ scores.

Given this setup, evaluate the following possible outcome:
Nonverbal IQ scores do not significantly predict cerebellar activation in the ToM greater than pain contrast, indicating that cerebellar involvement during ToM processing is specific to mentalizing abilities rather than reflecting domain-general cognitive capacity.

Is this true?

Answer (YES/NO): YES